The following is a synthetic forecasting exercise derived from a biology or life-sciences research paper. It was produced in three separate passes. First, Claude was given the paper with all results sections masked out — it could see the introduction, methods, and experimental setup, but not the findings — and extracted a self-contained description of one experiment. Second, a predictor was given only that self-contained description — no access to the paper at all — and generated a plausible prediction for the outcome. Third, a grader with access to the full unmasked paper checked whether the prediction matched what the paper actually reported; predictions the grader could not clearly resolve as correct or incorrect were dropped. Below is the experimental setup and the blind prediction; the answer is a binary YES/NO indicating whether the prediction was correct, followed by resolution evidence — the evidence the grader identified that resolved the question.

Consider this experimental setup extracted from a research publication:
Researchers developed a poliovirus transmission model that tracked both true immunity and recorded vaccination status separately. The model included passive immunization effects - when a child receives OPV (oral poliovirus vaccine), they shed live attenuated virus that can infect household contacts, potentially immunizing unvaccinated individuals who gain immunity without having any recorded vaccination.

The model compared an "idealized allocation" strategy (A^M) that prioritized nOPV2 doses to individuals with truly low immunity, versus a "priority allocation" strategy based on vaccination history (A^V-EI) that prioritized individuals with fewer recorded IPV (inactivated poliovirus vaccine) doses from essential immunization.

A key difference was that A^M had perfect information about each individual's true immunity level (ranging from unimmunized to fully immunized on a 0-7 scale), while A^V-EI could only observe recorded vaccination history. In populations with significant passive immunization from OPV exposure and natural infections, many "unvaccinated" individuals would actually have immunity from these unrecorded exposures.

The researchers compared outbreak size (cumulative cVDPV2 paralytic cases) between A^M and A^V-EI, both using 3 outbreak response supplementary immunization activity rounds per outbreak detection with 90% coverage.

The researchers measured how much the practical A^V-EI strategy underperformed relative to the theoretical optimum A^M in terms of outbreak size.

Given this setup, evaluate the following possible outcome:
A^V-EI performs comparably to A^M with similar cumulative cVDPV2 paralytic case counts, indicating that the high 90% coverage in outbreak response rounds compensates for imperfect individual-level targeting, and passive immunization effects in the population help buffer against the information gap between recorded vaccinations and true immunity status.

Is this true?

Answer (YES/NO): NO